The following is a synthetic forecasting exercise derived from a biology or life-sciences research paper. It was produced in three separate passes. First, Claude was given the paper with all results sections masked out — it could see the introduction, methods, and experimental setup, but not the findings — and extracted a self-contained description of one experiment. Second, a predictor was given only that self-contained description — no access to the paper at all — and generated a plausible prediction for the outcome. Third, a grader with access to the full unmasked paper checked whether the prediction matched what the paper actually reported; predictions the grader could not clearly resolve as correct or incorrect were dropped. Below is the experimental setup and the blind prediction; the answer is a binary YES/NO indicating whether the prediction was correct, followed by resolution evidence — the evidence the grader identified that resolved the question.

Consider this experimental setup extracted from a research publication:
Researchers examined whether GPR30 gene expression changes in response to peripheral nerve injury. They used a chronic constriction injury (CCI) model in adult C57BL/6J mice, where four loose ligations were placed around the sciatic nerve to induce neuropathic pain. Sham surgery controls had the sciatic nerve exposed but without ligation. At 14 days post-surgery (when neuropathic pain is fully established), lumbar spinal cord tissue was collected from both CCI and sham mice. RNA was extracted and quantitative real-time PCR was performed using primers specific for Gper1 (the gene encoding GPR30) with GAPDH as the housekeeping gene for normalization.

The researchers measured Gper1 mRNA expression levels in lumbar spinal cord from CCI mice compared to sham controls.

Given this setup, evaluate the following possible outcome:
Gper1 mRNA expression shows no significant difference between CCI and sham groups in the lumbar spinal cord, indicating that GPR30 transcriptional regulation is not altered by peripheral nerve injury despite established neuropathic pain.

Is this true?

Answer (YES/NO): NO